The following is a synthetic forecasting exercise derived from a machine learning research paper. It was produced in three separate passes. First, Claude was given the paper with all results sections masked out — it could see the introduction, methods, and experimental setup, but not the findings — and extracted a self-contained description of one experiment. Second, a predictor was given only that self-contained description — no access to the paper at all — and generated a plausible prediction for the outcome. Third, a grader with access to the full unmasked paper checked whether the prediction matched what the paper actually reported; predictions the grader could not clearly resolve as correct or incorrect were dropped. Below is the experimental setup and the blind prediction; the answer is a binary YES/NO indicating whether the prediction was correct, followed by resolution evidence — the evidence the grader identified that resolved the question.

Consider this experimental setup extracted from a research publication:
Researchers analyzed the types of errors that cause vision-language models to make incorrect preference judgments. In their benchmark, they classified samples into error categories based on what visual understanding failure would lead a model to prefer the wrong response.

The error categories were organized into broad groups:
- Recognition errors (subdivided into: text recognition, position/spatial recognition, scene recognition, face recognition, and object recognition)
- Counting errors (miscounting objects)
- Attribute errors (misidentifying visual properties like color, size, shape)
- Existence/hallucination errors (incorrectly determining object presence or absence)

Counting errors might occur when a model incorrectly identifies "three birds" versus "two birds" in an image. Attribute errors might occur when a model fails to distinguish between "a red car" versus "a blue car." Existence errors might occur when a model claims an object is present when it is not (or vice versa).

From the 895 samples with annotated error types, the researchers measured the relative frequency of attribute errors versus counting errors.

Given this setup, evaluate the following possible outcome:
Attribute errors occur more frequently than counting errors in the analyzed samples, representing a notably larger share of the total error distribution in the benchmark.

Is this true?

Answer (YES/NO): NO